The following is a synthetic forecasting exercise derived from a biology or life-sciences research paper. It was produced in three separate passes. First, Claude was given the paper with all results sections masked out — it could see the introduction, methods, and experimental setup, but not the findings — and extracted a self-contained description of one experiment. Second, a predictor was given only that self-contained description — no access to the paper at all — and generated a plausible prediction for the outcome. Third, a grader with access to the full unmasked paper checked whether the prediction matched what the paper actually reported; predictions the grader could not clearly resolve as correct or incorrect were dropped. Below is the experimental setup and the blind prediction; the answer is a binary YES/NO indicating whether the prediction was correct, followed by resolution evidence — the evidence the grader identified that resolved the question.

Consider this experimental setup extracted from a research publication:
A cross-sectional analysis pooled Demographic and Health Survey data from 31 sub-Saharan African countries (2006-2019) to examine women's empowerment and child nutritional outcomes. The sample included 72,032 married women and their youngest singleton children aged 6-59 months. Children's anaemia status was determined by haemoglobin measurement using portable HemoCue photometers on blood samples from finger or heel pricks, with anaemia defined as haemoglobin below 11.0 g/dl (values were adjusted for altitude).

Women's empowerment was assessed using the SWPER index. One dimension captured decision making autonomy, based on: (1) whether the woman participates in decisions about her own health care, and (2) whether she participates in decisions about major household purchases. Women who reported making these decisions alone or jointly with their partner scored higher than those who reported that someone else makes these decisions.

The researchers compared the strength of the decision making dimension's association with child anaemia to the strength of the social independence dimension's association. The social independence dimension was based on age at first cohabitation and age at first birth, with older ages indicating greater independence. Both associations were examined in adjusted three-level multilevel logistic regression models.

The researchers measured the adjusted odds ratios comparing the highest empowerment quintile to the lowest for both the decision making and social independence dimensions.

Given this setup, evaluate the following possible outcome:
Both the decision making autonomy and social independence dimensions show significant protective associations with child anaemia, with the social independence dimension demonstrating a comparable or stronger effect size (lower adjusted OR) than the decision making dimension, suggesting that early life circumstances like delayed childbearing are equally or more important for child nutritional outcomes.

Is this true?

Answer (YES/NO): NO